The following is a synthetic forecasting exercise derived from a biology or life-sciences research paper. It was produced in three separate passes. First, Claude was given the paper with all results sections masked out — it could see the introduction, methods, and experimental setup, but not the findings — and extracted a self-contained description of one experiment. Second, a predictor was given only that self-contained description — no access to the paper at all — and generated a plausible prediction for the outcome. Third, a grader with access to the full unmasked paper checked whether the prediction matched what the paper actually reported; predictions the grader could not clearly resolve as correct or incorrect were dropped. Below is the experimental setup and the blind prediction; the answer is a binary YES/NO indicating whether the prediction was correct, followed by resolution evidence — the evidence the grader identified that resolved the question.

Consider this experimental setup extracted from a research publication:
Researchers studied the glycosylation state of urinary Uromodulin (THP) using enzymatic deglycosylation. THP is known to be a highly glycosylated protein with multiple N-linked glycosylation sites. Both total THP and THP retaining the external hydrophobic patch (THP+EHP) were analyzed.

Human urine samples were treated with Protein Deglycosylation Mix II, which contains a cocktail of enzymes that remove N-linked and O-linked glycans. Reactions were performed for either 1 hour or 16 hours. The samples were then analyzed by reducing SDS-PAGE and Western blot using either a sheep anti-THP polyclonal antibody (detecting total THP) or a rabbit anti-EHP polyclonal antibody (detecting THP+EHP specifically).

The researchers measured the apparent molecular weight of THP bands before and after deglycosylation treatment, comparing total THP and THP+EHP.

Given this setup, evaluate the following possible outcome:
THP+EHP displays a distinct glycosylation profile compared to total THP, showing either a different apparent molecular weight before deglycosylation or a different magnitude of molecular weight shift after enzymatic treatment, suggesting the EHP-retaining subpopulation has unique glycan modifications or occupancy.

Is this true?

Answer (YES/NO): NO